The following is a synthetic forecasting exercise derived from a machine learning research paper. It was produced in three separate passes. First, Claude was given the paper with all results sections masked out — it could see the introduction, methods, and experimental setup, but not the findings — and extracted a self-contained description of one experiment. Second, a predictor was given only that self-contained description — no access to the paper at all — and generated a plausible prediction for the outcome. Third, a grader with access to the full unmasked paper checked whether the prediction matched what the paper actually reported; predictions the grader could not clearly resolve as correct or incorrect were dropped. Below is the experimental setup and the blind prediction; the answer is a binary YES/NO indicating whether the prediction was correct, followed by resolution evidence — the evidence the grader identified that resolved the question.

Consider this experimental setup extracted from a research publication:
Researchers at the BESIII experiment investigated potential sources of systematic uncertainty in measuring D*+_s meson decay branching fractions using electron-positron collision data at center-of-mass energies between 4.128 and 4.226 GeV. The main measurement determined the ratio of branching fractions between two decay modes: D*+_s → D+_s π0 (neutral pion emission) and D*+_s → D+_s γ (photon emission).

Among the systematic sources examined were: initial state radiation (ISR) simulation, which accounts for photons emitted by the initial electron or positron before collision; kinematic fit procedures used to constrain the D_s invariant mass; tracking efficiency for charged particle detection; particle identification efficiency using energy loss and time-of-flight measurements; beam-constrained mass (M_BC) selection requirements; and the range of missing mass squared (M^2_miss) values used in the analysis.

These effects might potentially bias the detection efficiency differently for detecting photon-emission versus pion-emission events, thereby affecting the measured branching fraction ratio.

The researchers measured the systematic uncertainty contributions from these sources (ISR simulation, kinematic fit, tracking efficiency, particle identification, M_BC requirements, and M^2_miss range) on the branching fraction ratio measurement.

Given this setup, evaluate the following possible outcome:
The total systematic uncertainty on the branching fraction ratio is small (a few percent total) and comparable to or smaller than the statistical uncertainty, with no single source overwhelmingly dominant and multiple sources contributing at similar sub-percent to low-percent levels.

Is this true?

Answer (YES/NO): NO